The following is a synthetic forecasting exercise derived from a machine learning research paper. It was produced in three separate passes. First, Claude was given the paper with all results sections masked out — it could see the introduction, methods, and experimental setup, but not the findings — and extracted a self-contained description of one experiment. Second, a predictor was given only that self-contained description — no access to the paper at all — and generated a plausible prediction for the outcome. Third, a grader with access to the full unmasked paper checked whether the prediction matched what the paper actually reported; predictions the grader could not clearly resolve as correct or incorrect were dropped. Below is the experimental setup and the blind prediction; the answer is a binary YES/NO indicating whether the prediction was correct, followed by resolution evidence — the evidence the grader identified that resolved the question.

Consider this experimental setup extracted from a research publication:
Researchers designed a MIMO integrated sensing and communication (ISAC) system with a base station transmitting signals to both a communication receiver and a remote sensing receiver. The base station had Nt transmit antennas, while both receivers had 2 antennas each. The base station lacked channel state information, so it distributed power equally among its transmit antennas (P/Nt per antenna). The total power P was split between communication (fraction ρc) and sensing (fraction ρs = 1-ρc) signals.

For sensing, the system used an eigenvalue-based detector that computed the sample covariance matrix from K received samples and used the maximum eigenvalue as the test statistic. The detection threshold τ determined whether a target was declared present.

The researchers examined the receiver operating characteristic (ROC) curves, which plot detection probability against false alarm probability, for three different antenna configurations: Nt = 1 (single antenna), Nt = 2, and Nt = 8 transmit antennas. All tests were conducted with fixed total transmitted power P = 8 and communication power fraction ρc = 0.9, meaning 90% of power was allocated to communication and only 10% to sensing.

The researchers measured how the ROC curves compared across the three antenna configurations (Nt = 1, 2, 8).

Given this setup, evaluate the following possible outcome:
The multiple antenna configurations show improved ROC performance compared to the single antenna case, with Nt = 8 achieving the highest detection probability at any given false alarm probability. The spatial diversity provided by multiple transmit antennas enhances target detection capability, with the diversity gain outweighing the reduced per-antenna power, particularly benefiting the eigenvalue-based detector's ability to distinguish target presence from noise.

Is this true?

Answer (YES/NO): YES